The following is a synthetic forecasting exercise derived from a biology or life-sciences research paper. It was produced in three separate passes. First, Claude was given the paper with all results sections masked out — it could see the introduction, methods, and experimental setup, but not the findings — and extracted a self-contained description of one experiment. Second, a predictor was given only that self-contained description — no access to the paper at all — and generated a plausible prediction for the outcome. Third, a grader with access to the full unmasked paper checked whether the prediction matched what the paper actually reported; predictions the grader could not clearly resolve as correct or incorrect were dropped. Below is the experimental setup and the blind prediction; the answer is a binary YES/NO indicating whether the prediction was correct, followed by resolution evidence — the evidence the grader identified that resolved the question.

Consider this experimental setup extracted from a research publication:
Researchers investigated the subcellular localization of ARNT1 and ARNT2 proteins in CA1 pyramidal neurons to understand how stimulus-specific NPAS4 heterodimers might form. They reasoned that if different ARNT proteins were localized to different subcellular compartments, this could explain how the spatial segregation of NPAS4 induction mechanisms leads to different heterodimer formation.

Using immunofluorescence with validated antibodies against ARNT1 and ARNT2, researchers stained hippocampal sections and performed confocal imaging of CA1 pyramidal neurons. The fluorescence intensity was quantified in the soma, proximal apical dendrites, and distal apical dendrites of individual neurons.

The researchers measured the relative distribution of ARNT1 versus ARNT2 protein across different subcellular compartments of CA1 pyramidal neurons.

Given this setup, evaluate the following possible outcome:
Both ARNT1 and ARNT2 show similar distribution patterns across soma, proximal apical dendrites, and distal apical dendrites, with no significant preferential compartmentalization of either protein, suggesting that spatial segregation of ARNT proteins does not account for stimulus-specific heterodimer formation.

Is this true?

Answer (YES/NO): NO